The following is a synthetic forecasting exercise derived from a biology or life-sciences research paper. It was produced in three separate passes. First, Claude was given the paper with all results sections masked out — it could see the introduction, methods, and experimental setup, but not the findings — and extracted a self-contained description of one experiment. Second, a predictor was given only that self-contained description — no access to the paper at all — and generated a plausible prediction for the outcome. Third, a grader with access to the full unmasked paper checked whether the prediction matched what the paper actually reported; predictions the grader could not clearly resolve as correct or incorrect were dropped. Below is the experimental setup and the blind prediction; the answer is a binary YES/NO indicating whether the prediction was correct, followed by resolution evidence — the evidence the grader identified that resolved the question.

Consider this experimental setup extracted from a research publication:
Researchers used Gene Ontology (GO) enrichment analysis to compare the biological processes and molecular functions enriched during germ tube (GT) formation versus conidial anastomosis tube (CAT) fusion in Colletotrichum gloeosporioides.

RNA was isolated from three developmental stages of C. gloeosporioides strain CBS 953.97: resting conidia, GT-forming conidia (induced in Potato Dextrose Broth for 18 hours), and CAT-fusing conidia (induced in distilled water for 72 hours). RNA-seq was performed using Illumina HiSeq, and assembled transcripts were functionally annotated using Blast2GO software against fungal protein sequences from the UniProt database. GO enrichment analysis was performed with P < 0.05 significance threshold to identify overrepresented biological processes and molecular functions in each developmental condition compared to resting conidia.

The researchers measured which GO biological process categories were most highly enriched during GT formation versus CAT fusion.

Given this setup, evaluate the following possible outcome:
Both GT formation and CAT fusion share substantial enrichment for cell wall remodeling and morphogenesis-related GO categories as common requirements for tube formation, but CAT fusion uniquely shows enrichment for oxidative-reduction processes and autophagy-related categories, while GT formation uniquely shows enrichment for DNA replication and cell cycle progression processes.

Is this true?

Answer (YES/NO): NO